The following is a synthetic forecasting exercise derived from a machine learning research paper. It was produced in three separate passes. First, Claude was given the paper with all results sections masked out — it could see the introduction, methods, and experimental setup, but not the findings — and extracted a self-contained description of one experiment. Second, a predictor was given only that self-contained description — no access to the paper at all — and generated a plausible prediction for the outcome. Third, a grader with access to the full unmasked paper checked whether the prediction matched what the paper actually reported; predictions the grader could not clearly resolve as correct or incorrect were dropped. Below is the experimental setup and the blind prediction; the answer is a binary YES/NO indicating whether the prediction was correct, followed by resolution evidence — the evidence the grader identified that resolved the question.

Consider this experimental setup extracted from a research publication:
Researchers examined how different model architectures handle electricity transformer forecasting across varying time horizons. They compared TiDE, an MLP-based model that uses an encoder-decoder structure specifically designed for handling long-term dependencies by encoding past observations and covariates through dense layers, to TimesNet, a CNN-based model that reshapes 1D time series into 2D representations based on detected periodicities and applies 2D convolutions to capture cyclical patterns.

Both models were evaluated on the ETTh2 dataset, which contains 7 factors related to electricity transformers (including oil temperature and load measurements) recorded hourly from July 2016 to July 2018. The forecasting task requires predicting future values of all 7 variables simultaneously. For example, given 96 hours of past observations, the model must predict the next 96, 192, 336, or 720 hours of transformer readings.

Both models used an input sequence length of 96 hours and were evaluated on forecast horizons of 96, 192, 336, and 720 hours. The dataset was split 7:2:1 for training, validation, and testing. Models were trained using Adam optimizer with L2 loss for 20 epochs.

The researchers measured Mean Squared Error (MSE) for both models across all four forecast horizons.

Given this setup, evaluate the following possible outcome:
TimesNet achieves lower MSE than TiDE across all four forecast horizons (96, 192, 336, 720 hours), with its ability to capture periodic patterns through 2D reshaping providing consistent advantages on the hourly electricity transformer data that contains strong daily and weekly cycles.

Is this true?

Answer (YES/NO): YES